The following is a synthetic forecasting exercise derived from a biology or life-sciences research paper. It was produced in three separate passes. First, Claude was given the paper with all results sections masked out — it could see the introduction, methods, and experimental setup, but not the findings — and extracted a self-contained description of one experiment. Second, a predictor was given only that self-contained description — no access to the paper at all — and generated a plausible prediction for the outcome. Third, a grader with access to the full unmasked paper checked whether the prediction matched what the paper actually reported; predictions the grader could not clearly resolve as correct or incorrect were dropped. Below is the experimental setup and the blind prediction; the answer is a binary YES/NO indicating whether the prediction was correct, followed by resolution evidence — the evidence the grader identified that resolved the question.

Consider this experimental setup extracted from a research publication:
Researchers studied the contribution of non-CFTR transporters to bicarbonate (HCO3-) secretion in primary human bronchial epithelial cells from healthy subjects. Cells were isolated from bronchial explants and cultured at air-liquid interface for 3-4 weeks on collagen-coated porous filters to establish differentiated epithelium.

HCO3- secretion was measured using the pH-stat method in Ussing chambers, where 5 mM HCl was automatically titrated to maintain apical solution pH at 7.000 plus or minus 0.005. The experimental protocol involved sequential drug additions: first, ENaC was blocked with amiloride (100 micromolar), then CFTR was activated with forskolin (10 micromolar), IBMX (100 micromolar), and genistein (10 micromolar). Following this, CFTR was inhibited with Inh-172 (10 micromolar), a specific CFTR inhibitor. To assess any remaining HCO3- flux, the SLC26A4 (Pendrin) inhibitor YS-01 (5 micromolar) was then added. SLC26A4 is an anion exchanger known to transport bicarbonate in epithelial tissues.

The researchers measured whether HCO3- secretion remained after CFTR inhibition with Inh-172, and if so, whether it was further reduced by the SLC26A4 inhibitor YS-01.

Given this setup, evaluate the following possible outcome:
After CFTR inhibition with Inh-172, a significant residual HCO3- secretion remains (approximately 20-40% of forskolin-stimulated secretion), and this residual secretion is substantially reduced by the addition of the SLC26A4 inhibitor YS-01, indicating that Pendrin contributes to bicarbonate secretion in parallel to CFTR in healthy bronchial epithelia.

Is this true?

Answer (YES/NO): NO